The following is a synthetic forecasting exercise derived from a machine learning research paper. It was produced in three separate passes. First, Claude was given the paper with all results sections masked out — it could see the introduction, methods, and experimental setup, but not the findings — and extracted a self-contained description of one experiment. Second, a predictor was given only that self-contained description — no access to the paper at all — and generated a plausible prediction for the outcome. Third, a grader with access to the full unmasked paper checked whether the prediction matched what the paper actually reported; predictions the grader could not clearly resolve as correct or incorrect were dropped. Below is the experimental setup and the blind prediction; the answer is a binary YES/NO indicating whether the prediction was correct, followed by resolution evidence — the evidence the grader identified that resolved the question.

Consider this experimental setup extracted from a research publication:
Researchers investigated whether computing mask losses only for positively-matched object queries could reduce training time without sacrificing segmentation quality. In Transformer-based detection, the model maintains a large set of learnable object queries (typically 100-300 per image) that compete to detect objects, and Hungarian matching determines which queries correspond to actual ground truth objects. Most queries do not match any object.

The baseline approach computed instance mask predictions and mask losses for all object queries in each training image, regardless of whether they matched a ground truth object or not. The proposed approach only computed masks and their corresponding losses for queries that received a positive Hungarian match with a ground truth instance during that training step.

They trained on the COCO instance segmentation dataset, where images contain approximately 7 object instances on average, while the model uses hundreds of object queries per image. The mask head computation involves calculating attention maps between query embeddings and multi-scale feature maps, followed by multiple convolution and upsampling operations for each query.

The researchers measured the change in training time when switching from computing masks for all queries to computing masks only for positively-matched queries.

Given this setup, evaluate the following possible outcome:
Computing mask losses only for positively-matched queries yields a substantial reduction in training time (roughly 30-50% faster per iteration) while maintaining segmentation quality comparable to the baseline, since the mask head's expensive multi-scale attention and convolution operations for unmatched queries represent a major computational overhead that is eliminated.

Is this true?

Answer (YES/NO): NO